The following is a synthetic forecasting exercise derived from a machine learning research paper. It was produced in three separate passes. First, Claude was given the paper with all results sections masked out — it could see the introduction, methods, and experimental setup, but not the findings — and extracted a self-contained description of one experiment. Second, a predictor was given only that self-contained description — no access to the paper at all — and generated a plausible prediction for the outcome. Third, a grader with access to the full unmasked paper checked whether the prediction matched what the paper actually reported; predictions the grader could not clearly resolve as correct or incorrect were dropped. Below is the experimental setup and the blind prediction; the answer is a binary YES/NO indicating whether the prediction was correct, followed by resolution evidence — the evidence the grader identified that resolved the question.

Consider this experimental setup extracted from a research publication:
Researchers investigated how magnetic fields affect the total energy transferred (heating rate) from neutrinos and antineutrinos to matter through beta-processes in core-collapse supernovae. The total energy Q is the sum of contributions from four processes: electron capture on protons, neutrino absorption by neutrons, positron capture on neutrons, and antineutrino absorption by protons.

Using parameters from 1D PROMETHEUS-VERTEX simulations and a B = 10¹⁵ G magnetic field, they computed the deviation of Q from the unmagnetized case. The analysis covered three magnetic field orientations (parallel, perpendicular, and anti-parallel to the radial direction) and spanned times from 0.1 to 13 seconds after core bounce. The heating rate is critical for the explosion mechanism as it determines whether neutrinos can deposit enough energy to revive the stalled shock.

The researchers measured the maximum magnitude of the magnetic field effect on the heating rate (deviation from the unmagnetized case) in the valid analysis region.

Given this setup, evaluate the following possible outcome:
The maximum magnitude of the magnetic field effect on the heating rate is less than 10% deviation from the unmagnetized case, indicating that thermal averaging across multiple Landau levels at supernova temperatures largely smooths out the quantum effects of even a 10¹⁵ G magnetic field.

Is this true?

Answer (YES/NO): YES